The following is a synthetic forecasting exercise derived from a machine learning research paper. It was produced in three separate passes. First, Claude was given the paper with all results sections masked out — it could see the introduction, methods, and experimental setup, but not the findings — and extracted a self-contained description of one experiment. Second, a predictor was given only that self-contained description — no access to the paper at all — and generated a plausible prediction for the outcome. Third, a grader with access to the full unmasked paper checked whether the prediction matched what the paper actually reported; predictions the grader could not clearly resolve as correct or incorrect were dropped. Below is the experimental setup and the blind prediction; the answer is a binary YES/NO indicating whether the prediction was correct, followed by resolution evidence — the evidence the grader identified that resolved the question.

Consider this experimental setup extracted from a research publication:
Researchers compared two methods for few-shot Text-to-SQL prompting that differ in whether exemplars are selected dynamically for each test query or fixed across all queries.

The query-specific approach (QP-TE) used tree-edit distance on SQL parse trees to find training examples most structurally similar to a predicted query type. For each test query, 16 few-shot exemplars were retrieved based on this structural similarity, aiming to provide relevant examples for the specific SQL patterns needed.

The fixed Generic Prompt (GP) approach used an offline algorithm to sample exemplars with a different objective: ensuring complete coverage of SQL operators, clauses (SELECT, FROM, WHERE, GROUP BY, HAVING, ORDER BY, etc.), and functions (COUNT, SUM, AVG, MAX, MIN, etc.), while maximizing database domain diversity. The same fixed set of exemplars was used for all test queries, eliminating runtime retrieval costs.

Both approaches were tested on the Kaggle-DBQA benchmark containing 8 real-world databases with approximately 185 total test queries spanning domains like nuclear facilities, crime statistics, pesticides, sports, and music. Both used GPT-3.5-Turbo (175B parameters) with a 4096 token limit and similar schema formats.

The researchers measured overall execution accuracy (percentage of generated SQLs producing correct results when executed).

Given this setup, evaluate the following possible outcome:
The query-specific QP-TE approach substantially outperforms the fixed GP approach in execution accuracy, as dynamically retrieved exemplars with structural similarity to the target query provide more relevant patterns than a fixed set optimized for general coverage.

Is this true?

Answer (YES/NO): NO